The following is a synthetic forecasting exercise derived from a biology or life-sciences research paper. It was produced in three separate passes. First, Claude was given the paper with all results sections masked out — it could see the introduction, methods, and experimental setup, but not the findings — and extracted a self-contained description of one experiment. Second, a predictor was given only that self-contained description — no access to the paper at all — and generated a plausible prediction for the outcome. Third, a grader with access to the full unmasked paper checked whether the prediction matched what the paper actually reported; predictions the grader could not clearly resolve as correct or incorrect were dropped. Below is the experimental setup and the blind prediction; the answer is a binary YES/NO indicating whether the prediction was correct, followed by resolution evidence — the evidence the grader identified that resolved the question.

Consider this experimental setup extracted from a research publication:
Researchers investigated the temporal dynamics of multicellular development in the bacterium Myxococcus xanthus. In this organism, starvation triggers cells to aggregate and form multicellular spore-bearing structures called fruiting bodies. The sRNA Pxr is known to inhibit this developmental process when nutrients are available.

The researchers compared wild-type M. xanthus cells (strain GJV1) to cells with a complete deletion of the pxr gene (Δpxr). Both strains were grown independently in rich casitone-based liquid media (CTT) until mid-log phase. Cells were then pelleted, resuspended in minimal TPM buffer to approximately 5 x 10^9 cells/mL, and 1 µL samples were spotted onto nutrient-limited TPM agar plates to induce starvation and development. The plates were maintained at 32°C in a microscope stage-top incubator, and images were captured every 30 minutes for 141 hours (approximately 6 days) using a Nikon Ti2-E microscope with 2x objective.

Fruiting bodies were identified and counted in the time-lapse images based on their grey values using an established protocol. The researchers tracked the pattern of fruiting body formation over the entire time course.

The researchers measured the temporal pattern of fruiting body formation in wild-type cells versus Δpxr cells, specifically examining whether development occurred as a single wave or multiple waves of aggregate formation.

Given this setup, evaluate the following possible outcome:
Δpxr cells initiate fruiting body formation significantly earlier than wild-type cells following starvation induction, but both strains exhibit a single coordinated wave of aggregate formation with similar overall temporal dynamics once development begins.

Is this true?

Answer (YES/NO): NO